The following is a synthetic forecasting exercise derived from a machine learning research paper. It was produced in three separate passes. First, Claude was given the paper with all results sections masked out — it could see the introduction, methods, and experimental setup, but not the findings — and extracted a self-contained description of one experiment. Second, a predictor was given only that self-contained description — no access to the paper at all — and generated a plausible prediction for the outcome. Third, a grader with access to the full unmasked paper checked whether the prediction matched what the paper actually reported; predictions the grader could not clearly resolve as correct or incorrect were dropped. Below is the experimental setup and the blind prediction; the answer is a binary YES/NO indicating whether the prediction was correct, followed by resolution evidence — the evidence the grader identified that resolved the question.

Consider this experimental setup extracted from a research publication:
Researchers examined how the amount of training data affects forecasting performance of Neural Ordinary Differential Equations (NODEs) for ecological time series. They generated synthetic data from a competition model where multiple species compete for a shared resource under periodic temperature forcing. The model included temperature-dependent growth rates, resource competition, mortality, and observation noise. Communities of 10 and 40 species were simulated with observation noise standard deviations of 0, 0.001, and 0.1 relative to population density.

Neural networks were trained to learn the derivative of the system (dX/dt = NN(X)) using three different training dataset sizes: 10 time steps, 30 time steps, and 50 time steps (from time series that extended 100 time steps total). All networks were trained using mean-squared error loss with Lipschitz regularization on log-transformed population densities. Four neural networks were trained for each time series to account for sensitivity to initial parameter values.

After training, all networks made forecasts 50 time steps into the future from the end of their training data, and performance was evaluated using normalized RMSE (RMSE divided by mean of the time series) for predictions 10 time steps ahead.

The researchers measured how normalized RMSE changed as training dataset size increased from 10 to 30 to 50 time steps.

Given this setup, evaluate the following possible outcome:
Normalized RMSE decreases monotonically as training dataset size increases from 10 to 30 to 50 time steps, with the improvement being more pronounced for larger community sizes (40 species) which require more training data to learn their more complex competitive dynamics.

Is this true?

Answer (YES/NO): NO